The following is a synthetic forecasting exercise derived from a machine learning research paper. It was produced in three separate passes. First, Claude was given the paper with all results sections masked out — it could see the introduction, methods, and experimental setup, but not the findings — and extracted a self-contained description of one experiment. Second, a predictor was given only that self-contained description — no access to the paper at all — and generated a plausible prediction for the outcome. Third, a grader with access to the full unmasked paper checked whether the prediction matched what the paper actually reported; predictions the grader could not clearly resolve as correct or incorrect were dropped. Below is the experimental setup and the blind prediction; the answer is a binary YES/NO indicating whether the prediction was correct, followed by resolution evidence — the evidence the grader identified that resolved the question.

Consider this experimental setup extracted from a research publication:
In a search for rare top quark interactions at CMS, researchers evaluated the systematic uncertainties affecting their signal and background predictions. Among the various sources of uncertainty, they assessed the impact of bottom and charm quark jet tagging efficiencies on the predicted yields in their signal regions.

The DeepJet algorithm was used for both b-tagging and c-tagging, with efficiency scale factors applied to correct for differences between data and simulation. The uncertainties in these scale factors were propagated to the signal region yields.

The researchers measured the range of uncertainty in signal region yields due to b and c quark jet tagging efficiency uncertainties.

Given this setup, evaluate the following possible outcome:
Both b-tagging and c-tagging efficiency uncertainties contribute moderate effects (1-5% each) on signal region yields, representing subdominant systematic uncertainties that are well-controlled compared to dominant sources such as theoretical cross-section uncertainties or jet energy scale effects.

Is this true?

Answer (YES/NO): NO